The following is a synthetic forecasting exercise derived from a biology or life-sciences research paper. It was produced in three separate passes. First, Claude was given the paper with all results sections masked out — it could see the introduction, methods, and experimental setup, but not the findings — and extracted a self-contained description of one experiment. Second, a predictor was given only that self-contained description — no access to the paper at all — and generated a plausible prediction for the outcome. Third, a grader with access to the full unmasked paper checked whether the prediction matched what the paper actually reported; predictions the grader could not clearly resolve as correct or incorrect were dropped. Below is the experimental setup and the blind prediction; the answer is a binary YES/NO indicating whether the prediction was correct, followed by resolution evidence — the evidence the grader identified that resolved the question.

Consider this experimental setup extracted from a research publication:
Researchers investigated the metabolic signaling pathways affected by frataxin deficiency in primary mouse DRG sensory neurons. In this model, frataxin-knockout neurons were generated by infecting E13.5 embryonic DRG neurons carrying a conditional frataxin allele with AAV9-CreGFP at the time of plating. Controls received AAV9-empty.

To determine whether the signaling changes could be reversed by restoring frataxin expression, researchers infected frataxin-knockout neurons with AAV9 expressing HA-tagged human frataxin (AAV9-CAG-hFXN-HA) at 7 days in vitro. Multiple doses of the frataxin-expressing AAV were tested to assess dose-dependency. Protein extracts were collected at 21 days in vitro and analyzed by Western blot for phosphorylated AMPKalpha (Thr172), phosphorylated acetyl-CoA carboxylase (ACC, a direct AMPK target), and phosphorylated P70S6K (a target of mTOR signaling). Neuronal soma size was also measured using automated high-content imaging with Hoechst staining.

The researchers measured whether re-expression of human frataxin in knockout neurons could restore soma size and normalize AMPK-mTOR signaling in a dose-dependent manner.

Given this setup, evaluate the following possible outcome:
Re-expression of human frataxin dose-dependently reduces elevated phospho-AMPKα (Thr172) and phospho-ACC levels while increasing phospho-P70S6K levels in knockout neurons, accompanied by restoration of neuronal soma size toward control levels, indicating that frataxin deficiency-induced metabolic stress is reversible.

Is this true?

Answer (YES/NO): YES